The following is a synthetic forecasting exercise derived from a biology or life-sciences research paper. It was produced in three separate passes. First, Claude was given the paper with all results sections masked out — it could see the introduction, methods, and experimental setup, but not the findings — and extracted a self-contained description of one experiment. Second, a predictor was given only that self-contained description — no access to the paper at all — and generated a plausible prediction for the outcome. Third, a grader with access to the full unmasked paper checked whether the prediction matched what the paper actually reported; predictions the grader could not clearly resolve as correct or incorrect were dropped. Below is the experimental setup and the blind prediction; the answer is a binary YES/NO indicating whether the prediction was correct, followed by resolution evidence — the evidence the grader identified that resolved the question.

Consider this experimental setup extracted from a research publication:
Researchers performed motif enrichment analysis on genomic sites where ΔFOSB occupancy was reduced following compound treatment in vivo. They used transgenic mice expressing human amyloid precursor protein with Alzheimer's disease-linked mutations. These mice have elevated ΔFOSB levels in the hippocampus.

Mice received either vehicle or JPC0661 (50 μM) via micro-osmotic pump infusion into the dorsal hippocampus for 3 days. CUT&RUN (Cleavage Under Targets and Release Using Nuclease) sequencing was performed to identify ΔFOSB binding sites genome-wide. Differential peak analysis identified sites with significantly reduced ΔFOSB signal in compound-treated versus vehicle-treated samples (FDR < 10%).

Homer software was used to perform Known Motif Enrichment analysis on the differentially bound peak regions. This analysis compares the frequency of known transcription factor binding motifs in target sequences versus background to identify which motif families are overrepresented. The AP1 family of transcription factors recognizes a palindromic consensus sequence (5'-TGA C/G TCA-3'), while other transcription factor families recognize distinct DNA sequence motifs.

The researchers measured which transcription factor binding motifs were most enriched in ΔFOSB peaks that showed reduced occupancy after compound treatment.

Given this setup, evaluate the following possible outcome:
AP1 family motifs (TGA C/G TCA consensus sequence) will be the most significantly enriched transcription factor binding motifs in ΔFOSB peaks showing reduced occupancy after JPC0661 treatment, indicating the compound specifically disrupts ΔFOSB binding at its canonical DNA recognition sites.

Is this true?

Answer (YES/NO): YES